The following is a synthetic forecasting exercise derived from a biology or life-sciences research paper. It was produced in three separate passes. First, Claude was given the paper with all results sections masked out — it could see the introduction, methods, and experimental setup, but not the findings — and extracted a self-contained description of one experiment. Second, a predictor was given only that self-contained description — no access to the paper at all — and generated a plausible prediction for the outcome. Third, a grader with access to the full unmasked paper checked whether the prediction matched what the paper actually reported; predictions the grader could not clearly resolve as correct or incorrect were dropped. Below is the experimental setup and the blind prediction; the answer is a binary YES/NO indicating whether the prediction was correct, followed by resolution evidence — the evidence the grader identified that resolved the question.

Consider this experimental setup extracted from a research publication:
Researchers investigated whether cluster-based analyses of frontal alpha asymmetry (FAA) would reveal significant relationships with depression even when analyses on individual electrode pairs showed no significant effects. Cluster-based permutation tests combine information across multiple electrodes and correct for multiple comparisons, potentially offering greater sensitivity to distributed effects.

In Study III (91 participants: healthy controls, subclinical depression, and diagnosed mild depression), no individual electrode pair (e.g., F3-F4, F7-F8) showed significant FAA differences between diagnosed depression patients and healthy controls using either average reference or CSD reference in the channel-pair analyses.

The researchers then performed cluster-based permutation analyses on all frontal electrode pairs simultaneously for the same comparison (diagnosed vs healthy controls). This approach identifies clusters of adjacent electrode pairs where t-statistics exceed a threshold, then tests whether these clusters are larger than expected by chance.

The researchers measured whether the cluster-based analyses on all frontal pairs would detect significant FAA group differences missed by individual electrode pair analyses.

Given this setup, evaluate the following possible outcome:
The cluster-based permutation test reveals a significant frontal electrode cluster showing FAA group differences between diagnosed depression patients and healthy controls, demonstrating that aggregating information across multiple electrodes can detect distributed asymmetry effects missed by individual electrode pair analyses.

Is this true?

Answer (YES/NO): NO